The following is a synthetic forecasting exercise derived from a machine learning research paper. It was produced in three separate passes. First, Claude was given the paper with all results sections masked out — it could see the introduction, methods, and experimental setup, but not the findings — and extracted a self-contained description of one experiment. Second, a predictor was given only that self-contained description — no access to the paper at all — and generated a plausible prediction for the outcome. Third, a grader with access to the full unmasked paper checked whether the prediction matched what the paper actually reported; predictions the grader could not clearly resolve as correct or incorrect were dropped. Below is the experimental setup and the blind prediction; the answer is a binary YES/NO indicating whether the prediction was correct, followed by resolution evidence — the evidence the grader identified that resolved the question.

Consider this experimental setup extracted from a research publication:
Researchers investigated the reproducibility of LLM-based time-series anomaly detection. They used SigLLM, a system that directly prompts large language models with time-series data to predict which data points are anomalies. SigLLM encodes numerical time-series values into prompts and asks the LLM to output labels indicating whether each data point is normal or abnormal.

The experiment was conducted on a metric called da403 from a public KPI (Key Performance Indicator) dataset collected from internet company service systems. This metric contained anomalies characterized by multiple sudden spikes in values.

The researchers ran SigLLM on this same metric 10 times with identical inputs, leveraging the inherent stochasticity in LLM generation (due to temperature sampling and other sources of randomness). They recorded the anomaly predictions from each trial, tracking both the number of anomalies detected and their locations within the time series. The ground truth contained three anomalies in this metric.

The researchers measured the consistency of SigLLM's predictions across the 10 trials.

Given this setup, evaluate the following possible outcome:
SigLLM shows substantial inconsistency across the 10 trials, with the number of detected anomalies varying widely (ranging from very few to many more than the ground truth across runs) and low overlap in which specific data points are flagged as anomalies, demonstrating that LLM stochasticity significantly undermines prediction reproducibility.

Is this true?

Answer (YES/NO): YES